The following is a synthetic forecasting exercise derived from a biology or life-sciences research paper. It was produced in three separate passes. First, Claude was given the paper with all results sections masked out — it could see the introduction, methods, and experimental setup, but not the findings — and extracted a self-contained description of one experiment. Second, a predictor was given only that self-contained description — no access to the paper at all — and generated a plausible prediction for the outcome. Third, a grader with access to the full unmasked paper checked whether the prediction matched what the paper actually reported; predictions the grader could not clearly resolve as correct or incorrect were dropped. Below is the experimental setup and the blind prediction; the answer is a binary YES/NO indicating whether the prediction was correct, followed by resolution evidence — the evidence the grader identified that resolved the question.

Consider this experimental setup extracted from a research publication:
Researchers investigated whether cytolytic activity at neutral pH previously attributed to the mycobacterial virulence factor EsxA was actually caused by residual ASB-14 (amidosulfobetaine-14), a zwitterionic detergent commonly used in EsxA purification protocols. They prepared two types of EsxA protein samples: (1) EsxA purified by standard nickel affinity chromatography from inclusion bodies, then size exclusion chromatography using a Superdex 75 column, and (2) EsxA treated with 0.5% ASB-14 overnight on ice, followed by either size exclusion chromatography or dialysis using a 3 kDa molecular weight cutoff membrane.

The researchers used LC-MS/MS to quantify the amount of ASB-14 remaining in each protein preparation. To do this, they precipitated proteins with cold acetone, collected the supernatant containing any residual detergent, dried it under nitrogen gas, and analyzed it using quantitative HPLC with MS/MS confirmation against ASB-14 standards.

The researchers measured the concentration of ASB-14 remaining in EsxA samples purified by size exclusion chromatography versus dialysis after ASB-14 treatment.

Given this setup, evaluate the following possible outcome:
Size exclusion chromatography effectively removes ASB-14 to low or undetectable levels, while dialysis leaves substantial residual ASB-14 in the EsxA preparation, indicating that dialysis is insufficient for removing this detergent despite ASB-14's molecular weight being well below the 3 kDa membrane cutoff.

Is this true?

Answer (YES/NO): NO